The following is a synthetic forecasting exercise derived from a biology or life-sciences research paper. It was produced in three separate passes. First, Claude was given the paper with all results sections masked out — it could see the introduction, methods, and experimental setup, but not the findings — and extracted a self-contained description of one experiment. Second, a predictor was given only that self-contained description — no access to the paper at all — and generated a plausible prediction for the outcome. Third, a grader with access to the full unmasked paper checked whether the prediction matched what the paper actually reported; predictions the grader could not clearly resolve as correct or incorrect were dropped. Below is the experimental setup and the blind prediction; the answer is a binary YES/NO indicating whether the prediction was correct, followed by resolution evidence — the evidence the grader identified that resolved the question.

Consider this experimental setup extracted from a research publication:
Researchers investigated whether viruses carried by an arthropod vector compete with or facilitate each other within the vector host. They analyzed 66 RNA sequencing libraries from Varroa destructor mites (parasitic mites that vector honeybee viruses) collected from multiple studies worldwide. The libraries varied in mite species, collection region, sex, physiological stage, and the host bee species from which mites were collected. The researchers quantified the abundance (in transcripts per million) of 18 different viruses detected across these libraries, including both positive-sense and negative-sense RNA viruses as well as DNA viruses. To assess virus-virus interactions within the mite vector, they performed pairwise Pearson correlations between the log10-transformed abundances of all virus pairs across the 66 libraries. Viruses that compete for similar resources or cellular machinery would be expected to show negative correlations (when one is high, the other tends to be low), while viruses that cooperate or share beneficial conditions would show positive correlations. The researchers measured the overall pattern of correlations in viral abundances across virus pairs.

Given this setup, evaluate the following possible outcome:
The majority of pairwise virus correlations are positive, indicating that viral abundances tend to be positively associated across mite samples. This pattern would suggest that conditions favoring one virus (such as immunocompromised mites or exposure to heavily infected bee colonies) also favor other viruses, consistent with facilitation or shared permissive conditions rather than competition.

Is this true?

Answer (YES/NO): YES